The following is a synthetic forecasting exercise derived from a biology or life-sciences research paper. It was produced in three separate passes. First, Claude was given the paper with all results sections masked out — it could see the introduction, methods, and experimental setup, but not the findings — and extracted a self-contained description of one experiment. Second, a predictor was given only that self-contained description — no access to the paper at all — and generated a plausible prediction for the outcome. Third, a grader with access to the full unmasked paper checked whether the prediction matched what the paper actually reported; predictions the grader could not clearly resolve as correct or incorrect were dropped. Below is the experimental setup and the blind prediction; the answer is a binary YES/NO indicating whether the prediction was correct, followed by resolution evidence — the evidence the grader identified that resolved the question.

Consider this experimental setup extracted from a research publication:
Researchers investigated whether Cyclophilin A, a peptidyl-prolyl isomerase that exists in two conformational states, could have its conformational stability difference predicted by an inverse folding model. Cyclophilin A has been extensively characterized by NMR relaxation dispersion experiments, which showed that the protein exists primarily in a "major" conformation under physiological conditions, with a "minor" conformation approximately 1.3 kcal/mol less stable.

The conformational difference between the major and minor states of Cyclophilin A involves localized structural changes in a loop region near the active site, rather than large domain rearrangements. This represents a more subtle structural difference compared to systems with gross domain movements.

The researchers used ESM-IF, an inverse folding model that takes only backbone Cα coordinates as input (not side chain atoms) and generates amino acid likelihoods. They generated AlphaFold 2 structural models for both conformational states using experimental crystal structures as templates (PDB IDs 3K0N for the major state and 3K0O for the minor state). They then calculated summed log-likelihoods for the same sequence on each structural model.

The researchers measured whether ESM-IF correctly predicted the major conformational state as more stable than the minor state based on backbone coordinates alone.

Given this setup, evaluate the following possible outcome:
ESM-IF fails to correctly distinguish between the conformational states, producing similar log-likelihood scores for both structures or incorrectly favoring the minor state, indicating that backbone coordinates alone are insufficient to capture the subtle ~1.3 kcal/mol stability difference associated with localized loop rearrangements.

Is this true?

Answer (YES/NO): NO